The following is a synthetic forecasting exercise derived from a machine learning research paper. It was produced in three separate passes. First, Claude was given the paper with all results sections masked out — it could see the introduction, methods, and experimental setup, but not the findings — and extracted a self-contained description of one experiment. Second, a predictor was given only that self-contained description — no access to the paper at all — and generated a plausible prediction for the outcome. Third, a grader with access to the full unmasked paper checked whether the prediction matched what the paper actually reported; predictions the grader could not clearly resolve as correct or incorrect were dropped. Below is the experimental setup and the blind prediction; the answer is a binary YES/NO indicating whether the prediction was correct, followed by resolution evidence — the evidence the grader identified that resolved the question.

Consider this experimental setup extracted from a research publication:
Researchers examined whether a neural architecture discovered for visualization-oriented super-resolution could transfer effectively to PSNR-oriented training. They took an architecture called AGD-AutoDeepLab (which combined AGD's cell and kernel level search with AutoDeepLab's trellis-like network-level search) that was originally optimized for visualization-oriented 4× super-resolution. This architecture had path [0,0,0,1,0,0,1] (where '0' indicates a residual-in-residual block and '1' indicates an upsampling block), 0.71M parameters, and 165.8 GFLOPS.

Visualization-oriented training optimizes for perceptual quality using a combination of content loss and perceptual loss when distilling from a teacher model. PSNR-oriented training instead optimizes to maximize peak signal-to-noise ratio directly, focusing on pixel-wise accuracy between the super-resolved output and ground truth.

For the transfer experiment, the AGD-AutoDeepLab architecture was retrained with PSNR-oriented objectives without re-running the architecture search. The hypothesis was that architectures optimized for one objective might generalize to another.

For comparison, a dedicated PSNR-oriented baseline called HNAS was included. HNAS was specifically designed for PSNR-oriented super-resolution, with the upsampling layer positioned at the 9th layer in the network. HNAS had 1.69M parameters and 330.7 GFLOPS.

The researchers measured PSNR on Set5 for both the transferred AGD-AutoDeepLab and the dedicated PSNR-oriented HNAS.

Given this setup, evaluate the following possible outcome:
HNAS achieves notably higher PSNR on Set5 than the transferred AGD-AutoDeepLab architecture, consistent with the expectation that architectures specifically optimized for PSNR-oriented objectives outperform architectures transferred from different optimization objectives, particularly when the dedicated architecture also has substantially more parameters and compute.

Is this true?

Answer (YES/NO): NO